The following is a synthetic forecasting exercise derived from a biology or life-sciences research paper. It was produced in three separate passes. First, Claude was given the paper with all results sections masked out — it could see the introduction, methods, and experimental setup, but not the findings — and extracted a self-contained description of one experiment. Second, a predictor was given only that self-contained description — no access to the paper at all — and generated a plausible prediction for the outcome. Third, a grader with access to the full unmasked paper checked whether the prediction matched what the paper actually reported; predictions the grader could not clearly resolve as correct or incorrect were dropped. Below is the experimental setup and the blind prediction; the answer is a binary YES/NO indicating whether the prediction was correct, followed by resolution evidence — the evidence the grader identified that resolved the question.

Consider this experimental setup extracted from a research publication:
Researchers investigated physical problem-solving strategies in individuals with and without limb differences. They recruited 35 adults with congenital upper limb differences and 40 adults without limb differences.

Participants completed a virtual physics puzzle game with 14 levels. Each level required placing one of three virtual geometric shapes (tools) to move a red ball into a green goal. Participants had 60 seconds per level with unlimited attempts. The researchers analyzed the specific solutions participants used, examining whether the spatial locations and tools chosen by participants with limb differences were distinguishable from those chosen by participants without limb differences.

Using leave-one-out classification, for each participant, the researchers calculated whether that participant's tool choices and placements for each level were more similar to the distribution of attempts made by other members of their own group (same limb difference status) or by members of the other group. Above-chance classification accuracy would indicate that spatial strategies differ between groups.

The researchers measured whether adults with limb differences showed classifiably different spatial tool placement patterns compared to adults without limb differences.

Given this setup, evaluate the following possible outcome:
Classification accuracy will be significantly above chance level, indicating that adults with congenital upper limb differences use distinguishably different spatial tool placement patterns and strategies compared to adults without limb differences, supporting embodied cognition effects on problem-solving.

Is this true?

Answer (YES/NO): NO